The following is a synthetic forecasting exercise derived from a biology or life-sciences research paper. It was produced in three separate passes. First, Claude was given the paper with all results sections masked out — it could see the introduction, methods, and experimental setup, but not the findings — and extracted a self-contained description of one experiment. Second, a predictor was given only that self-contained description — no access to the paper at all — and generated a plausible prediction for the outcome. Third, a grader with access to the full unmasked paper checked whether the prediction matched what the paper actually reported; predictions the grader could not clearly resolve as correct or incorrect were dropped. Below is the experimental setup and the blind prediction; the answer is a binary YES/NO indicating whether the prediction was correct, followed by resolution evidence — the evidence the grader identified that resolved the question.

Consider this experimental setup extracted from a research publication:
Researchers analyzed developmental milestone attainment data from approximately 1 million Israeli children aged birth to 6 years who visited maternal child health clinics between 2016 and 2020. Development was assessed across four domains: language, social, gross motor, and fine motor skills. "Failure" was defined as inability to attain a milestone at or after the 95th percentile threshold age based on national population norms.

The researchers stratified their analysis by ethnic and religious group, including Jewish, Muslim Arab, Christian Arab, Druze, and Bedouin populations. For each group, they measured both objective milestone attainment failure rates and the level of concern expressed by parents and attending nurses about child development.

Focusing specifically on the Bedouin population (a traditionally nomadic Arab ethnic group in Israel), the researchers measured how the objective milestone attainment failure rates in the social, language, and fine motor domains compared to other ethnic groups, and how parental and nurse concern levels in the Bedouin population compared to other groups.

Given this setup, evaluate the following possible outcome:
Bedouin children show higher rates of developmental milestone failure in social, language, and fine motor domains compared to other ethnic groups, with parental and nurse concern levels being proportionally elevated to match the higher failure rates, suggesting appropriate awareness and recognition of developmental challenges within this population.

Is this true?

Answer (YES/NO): NO